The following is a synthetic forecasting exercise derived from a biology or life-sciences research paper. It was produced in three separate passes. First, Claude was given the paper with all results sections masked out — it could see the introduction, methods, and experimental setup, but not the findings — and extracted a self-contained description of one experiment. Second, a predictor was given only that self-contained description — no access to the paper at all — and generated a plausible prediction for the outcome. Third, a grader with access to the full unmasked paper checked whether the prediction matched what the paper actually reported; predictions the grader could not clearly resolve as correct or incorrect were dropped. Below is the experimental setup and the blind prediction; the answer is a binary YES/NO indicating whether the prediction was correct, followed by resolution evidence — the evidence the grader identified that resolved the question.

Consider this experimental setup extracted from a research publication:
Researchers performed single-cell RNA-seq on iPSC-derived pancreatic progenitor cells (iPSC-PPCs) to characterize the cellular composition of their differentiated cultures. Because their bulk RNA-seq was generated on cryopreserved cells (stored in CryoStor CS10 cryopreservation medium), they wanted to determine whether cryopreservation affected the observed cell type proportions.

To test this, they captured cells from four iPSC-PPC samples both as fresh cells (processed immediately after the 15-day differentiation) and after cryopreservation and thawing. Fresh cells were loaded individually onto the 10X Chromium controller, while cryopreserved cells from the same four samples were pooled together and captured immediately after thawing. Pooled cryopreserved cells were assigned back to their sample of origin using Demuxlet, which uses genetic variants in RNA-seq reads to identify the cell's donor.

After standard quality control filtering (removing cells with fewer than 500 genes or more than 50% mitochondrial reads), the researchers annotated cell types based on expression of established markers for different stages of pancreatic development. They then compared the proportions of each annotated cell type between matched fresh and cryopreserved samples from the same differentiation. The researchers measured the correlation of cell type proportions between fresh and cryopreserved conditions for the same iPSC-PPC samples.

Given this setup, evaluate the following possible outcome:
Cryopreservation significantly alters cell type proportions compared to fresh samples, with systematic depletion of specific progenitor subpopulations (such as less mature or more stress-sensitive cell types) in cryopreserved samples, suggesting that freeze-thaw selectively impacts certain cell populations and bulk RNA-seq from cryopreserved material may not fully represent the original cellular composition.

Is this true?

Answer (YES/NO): NO